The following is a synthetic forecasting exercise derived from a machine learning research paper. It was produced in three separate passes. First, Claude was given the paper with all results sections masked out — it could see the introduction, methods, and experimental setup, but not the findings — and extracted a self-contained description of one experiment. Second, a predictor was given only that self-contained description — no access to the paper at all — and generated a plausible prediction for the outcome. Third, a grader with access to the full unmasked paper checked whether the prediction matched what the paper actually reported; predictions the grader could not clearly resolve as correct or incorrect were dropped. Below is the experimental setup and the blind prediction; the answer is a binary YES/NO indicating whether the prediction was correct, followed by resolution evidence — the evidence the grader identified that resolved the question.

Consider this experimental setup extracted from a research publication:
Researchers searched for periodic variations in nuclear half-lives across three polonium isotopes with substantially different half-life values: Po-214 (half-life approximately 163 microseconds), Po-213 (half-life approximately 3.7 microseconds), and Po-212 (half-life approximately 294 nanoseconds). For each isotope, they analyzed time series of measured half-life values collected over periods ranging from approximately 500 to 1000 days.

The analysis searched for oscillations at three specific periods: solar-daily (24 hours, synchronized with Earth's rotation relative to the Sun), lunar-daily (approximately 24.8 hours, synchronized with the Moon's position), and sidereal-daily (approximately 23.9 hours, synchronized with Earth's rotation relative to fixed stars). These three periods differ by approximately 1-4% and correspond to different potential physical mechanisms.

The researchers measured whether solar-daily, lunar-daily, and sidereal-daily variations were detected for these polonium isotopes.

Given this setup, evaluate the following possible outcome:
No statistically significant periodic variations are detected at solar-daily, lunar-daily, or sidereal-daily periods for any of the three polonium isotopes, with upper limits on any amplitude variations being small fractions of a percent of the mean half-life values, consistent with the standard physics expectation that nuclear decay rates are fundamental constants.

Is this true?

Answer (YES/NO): NO